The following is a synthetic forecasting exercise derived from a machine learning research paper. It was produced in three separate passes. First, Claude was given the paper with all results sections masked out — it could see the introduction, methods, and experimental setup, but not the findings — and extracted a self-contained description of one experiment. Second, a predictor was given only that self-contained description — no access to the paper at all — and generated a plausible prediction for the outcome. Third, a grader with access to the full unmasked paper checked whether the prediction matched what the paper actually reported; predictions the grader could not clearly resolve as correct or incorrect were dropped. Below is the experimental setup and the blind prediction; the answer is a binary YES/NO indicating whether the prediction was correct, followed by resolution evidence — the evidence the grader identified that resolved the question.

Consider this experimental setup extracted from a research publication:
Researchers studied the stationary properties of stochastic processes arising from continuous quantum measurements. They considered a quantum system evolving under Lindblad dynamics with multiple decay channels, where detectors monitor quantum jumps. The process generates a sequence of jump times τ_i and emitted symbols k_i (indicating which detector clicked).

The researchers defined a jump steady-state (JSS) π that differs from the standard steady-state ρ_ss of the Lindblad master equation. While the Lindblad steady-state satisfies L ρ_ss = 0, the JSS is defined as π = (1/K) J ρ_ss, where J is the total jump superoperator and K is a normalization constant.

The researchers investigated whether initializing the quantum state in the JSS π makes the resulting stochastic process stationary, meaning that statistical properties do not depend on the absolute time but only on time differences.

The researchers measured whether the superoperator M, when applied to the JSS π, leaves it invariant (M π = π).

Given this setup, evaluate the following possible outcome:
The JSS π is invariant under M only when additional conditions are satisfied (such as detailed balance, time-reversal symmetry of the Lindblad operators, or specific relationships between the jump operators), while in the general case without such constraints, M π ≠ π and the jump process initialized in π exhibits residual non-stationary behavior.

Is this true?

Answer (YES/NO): NO